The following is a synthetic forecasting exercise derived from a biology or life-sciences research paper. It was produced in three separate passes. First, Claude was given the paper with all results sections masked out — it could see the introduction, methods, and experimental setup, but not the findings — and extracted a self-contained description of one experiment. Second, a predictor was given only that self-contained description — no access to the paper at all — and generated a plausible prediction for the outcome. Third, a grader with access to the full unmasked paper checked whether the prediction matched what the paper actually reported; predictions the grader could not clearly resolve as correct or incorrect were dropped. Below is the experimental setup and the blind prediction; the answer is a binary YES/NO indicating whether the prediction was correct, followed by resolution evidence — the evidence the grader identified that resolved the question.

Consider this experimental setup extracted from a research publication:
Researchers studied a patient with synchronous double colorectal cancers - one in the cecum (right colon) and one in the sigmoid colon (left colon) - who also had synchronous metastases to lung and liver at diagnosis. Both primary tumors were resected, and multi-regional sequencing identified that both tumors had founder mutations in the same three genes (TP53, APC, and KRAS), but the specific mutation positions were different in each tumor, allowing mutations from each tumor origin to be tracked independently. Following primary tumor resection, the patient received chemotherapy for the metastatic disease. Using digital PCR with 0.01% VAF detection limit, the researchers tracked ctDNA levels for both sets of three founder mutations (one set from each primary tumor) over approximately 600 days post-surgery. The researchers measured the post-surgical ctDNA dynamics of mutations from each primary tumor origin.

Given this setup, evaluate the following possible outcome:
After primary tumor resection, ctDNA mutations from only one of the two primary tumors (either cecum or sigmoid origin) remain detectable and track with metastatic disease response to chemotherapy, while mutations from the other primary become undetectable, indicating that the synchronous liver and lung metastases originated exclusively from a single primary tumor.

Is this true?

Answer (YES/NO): YES